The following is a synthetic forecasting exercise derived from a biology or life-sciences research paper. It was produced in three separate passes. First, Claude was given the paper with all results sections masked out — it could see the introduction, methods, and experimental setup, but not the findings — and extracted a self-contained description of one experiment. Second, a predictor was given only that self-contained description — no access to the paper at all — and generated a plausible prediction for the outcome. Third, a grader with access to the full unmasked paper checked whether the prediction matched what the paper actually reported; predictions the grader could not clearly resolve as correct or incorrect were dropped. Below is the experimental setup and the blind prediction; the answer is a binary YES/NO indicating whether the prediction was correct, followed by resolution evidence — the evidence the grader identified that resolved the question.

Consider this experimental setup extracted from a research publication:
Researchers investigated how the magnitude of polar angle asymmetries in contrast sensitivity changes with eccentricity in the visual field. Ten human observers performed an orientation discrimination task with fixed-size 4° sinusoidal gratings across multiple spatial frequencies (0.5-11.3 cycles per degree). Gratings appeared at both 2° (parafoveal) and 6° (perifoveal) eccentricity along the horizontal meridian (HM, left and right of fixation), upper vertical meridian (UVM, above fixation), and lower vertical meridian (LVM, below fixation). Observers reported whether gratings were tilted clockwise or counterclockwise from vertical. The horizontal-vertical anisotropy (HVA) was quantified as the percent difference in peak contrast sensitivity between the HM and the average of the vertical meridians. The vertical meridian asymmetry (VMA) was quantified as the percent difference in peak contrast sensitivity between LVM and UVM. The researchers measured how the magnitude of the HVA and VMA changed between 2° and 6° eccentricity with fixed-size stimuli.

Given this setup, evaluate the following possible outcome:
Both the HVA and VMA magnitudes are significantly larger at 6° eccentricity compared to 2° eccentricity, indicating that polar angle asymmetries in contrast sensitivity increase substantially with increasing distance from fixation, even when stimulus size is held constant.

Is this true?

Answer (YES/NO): NO